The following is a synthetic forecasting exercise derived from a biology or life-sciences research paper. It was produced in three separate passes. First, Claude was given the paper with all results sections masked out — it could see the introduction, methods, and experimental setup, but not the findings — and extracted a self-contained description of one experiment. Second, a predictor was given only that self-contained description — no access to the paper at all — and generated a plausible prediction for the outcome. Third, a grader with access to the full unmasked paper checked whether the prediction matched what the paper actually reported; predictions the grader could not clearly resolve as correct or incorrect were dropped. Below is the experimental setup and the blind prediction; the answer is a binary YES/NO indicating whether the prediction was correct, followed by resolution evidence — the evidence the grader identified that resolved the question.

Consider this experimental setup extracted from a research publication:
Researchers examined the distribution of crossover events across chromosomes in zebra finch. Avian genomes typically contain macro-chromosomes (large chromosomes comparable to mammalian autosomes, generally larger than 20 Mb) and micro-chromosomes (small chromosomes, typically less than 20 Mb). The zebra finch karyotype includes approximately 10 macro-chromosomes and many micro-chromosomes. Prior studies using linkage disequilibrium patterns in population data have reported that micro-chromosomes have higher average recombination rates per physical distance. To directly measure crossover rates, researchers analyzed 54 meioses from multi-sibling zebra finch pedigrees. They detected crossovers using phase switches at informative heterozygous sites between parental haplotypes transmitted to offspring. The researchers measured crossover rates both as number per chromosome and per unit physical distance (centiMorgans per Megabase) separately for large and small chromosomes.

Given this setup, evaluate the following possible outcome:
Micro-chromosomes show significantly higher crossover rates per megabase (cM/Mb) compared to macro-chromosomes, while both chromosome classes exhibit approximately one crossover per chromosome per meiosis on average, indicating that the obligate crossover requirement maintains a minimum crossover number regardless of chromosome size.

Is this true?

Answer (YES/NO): YES